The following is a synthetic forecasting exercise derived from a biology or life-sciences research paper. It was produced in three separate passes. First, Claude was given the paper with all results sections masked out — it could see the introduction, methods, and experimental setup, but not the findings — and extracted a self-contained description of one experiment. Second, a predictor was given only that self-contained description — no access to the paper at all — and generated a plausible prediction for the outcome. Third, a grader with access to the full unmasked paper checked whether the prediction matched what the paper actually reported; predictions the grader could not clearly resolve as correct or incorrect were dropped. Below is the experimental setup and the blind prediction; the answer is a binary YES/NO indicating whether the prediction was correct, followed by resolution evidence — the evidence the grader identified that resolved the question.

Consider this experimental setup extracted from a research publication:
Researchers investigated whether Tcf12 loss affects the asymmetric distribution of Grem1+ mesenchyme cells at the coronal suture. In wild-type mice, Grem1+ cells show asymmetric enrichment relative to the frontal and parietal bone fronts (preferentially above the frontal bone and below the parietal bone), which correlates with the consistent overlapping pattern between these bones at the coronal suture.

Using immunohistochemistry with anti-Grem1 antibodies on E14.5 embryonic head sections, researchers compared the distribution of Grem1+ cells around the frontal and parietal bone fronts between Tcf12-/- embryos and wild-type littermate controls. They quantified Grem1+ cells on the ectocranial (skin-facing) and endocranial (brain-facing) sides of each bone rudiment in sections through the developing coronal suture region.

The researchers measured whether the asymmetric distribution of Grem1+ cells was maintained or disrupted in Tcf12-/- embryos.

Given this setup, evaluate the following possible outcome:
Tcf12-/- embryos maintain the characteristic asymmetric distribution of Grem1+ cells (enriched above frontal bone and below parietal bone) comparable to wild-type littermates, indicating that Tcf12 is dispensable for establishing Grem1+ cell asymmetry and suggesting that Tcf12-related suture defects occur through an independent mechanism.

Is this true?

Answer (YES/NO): NO